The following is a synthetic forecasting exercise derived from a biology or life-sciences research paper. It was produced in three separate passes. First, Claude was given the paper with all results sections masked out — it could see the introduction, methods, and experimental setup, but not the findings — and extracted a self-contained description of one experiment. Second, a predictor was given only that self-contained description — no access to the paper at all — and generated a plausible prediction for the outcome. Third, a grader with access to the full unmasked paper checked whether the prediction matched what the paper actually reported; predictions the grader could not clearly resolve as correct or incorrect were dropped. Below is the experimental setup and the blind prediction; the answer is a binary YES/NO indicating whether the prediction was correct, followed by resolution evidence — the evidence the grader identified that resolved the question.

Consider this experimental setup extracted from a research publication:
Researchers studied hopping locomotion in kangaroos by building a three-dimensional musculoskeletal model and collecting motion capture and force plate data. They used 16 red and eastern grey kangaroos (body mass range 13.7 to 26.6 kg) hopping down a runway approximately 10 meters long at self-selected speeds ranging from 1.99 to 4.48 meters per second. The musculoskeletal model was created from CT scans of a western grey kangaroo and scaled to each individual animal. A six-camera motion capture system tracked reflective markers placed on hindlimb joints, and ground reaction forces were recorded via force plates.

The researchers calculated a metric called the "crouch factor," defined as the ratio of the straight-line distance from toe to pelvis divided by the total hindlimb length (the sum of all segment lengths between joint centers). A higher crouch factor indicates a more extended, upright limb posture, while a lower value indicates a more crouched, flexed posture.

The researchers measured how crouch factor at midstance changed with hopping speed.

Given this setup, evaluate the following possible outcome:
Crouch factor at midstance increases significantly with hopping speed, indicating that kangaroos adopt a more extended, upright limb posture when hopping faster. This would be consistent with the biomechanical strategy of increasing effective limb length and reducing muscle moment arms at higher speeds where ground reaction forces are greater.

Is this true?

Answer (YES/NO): NO